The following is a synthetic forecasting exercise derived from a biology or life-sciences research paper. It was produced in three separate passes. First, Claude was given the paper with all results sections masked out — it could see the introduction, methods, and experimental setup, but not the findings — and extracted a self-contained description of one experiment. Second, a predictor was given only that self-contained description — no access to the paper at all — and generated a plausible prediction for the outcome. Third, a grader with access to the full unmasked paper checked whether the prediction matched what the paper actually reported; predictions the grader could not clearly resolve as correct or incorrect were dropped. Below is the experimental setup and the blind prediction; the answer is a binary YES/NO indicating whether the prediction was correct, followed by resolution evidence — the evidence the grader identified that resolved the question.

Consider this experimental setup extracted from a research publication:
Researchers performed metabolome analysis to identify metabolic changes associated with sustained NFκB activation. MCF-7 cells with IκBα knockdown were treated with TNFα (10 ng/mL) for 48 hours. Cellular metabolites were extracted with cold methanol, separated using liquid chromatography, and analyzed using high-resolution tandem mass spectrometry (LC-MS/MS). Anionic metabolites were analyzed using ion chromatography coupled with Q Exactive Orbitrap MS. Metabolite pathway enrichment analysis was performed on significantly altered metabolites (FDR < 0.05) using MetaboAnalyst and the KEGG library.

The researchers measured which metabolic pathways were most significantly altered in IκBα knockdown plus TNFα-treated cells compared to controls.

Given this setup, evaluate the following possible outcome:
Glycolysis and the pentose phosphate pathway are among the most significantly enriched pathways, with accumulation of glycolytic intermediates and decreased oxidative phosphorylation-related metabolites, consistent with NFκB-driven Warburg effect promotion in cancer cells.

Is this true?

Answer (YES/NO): NO